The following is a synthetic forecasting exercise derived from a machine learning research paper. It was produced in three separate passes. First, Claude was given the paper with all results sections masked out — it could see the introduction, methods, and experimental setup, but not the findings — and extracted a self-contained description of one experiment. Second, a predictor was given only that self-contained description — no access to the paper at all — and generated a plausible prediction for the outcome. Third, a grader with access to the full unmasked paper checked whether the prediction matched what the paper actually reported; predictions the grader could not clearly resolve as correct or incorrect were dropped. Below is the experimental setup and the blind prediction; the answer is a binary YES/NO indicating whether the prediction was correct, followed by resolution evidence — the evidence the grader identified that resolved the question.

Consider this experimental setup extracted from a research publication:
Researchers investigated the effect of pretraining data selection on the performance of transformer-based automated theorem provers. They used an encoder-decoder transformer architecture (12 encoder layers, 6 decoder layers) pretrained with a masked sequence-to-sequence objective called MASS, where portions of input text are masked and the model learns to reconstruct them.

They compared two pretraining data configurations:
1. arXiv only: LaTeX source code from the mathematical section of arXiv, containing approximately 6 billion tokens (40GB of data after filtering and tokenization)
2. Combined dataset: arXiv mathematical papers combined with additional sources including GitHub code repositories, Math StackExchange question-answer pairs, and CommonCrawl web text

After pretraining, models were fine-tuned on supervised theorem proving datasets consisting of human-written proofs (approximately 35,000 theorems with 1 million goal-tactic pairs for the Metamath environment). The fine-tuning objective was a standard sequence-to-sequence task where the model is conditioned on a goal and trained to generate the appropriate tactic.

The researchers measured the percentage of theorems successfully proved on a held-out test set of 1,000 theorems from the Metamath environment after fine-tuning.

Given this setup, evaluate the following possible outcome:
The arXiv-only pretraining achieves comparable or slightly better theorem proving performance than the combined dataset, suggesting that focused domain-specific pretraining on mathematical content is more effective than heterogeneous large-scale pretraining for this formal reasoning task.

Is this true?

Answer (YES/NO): YES